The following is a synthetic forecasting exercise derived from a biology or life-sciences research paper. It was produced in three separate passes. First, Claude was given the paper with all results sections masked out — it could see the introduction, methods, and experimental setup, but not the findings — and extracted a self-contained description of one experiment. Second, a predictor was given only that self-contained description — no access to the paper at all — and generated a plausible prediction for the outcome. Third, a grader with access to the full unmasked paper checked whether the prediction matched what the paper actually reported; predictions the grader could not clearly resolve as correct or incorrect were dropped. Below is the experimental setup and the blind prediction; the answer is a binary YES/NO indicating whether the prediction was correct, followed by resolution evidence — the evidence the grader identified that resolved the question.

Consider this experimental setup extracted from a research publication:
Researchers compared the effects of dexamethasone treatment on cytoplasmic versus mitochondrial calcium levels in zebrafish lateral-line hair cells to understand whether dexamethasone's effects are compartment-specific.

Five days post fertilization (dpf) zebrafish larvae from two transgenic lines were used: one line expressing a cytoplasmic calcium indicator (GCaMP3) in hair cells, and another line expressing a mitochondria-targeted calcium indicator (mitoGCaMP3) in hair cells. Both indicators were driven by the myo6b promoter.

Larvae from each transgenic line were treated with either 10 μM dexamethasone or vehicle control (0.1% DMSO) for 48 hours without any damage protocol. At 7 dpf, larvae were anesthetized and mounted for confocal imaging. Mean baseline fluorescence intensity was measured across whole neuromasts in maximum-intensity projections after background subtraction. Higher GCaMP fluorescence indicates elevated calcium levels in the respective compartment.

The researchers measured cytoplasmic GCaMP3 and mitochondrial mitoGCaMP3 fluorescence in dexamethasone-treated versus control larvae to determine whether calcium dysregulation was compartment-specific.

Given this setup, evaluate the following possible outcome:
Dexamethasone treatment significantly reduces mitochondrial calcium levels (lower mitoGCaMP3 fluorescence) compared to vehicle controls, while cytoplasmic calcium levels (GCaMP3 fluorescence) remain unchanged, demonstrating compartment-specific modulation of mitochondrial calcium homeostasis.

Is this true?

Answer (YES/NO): NO